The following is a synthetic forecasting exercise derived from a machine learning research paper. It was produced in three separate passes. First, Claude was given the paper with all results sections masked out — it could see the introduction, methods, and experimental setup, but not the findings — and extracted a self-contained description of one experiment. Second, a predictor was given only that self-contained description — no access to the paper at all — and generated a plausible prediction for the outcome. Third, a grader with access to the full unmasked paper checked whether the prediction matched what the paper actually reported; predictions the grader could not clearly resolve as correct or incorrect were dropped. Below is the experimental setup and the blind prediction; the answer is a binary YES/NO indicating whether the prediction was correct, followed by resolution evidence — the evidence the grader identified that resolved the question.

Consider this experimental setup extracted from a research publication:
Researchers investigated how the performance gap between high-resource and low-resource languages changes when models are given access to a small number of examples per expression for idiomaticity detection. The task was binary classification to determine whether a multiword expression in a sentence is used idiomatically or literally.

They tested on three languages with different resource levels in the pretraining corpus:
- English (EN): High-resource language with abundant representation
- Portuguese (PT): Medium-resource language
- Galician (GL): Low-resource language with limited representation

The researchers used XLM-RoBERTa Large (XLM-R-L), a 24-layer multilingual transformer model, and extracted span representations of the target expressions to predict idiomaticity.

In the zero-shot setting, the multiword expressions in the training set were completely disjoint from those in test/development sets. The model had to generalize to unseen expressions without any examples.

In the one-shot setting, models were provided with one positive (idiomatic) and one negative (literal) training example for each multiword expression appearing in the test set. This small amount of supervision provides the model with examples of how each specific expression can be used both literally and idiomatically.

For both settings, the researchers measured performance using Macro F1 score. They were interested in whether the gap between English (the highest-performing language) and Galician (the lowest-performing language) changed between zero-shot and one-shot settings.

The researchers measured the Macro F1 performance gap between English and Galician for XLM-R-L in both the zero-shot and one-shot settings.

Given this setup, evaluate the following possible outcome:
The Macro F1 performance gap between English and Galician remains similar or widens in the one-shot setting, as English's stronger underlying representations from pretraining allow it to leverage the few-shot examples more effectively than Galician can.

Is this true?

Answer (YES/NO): NO